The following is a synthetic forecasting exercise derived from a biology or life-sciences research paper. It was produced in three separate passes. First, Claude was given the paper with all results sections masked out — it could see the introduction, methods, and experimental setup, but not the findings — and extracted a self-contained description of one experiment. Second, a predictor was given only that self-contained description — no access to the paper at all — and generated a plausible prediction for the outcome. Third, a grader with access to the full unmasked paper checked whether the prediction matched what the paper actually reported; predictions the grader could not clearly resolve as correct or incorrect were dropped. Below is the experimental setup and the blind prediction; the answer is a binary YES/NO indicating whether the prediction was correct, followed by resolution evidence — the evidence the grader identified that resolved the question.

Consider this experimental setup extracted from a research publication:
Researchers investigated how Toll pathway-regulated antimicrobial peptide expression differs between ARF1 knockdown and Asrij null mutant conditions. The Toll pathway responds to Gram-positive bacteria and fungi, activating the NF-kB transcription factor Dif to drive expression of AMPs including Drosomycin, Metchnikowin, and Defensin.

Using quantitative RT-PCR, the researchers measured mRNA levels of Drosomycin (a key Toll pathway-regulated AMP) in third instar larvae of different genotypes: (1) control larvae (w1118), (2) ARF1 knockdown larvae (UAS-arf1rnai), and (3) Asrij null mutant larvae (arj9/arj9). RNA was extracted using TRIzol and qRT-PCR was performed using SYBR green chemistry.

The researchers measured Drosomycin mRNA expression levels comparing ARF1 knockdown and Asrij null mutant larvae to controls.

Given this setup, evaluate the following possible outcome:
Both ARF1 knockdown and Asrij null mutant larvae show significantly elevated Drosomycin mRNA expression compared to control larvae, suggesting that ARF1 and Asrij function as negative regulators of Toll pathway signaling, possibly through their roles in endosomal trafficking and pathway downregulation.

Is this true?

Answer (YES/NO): NO